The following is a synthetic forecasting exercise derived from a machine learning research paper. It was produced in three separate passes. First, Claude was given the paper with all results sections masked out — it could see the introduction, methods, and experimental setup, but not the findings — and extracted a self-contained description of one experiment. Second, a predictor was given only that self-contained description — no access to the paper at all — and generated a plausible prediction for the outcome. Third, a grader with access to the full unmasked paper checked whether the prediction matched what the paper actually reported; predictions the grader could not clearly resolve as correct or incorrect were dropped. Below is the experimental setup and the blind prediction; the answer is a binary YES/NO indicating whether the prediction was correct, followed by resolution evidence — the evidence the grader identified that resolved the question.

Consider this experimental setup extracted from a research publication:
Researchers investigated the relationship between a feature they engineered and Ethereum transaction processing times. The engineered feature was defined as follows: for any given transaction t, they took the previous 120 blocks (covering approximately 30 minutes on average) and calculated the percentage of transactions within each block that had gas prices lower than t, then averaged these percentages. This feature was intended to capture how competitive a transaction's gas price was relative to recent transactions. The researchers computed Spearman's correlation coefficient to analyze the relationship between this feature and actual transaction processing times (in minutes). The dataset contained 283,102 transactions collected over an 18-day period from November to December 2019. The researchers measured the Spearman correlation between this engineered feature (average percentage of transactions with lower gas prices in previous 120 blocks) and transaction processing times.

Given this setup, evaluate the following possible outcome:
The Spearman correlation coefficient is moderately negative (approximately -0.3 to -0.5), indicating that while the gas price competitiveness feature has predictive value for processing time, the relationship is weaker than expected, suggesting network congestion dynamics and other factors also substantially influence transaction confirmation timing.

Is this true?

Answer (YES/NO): NO